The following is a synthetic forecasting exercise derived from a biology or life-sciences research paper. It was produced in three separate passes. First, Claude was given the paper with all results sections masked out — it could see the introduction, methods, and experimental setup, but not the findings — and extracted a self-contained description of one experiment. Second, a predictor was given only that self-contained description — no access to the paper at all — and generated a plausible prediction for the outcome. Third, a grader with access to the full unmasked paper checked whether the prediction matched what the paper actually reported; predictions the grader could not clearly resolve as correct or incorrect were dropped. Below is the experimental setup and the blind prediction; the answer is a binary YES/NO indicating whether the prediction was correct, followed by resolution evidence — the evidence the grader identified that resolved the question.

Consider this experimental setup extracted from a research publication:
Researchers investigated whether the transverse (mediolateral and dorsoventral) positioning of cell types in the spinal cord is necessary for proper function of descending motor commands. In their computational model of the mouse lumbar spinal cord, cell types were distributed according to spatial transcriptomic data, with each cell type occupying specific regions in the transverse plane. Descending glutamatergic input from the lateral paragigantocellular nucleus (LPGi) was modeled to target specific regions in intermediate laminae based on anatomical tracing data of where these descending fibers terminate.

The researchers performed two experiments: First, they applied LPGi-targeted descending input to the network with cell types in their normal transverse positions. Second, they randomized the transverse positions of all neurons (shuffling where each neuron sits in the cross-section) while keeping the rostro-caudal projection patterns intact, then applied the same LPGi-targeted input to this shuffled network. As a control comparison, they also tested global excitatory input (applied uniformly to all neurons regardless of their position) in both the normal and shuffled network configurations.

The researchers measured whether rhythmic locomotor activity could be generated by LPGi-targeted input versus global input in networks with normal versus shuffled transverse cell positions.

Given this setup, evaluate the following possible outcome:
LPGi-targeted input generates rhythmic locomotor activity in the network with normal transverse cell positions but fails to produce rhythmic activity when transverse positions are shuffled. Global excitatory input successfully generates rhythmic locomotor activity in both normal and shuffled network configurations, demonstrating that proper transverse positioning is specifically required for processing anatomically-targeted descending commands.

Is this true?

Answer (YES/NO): YES